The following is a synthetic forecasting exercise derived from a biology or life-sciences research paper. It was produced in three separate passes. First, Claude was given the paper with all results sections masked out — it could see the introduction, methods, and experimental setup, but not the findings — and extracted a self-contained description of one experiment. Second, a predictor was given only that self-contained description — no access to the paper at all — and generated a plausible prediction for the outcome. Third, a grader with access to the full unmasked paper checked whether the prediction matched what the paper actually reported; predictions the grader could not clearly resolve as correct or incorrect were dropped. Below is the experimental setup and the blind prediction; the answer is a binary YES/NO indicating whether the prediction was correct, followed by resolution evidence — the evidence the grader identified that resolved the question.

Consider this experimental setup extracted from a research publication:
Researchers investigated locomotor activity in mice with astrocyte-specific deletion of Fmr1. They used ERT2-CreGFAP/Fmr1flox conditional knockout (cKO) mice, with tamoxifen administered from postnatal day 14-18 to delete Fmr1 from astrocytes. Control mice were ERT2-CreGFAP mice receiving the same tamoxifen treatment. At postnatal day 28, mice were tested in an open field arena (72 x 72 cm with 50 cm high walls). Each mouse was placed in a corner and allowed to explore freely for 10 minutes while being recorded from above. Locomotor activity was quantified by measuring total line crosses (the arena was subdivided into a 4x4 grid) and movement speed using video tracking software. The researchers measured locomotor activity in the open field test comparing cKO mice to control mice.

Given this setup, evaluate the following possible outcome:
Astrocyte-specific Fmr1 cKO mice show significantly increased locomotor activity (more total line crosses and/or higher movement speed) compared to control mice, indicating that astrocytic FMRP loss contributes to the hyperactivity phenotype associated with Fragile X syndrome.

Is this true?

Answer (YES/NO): YES